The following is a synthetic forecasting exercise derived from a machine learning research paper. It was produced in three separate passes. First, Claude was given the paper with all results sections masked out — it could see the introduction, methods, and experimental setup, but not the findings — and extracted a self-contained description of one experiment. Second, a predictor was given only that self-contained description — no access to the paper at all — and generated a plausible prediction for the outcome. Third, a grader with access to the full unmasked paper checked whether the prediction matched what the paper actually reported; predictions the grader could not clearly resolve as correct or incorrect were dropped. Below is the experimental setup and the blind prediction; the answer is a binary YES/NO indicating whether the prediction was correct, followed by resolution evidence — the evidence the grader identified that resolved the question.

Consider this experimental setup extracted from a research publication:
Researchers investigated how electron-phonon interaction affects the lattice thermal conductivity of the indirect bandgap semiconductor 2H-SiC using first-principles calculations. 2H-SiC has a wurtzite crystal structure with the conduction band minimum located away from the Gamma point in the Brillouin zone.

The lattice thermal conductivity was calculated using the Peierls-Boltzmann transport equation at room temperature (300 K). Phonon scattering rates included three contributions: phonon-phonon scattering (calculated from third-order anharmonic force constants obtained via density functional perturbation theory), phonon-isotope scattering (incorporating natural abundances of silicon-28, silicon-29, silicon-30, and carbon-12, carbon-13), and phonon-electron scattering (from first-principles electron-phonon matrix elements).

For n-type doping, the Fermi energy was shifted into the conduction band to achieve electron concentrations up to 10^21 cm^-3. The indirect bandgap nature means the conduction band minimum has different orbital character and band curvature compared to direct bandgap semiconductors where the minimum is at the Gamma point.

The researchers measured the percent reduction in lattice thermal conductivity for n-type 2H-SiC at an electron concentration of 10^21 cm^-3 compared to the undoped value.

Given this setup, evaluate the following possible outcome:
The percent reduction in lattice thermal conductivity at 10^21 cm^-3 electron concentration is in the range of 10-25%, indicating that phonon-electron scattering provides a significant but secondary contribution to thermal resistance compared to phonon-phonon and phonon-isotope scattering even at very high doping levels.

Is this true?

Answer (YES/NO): NO